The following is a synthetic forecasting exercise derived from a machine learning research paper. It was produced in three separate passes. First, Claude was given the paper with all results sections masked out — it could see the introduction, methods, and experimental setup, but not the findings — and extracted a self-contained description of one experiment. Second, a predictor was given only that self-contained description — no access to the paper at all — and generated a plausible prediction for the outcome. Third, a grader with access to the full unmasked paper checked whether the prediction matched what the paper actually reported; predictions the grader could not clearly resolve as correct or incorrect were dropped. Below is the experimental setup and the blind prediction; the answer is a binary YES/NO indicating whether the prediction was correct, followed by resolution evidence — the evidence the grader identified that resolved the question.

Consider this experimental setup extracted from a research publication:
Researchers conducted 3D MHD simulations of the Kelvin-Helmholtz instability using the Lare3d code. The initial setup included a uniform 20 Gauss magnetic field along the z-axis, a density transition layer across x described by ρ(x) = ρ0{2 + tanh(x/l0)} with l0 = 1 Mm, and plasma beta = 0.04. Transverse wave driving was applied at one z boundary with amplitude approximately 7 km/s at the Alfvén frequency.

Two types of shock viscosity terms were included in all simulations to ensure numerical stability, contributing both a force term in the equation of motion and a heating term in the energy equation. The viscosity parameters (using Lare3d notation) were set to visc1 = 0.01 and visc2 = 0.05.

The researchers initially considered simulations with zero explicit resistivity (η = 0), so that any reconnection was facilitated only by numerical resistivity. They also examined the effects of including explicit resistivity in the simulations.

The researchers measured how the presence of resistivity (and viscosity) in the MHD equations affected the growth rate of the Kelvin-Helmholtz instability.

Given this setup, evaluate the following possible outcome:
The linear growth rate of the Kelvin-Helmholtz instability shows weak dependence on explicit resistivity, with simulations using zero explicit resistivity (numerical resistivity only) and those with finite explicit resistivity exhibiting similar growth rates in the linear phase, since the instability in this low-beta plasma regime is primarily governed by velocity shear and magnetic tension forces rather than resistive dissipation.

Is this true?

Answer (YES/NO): NO